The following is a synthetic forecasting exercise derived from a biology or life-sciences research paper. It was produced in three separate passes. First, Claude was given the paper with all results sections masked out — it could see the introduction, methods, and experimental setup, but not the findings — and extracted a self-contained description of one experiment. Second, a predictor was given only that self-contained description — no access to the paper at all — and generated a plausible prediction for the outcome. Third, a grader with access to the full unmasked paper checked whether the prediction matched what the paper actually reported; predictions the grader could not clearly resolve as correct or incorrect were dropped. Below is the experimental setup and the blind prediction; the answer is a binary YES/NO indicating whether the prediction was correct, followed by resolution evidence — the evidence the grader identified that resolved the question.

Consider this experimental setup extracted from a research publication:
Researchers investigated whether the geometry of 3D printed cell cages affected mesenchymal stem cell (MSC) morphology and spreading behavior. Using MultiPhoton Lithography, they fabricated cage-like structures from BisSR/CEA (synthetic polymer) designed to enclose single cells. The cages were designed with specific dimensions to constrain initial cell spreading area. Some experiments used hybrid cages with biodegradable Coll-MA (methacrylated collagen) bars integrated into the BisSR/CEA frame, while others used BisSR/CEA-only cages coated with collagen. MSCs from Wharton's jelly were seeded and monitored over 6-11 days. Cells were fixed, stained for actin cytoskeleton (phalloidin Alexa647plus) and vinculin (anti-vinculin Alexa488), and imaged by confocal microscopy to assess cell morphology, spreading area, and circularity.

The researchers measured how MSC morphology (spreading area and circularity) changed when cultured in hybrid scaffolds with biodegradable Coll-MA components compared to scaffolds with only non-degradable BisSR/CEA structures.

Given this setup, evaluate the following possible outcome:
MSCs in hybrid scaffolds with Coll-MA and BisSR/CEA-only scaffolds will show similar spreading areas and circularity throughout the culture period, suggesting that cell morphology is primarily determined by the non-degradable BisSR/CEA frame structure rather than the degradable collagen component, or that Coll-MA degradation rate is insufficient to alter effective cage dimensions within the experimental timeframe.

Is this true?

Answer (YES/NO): NO